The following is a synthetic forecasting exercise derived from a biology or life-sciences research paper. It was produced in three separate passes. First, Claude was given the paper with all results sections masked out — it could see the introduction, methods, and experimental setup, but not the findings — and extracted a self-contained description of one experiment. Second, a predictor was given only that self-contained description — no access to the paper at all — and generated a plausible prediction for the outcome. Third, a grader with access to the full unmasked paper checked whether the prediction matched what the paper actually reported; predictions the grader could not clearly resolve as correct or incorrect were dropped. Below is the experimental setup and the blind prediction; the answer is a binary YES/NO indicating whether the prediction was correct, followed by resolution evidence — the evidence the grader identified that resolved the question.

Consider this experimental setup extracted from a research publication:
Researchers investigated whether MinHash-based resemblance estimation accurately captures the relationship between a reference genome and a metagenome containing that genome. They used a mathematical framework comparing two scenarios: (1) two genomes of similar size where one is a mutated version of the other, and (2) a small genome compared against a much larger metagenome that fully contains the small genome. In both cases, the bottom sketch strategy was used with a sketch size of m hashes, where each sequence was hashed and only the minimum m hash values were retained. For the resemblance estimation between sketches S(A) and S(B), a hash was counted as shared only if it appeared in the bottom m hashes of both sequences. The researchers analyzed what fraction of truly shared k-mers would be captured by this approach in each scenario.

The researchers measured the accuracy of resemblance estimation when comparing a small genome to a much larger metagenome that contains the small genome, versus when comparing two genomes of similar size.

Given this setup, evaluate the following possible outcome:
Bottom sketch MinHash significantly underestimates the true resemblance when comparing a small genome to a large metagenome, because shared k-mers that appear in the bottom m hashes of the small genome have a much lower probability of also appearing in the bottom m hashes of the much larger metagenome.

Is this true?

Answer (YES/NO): YES